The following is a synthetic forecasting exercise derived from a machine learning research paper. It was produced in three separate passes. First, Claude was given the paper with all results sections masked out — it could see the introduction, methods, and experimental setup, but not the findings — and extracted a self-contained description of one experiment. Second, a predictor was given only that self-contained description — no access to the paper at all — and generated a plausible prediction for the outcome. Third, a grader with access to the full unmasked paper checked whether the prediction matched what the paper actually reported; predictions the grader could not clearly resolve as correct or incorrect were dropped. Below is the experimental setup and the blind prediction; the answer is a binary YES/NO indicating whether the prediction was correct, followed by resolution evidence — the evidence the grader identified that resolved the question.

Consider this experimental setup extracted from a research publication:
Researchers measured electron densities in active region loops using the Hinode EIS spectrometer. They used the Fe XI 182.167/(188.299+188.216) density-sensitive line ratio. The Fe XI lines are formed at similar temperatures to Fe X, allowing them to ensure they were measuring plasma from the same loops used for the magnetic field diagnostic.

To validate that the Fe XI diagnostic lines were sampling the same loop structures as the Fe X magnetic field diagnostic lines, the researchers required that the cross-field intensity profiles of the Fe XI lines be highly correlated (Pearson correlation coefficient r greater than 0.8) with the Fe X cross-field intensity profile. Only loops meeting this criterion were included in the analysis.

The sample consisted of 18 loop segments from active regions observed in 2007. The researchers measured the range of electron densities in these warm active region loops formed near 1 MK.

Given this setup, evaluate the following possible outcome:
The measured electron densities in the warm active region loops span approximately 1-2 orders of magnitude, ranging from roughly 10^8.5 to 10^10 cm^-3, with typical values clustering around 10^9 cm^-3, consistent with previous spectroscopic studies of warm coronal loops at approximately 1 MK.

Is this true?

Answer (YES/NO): NO